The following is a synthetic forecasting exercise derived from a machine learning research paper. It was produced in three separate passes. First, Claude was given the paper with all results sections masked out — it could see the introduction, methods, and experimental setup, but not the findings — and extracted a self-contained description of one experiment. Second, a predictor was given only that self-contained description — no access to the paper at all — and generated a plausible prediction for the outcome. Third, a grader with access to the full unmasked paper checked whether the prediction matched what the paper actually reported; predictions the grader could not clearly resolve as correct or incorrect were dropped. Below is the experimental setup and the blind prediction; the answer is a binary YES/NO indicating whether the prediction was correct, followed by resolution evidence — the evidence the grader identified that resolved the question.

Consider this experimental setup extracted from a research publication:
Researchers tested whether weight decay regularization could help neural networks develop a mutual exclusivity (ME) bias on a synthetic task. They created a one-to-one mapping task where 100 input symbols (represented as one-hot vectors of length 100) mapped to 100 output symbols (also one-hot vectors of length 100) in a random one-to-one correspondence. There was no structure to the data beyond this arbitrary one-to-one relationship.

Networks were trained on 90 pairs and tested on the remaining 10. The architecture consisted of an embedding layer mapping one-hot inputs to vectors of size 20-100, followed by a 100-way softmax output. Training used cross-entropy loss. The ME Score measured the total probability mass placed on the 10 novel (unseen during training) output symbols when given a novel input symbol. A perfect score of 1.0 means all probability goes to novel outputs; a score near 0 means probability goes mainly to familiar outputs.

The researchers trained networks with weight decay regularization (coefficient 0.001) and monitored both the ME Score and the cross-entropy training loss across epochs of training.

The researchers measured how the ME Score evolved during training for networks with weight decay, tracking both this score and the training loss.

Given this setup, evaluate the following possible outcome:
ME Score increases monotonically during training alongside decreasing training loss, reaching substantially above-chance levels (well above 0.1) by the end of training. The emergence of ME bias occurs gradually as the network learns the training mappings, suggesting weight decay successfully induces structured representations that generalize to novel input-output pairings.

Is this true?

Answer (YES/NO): NO